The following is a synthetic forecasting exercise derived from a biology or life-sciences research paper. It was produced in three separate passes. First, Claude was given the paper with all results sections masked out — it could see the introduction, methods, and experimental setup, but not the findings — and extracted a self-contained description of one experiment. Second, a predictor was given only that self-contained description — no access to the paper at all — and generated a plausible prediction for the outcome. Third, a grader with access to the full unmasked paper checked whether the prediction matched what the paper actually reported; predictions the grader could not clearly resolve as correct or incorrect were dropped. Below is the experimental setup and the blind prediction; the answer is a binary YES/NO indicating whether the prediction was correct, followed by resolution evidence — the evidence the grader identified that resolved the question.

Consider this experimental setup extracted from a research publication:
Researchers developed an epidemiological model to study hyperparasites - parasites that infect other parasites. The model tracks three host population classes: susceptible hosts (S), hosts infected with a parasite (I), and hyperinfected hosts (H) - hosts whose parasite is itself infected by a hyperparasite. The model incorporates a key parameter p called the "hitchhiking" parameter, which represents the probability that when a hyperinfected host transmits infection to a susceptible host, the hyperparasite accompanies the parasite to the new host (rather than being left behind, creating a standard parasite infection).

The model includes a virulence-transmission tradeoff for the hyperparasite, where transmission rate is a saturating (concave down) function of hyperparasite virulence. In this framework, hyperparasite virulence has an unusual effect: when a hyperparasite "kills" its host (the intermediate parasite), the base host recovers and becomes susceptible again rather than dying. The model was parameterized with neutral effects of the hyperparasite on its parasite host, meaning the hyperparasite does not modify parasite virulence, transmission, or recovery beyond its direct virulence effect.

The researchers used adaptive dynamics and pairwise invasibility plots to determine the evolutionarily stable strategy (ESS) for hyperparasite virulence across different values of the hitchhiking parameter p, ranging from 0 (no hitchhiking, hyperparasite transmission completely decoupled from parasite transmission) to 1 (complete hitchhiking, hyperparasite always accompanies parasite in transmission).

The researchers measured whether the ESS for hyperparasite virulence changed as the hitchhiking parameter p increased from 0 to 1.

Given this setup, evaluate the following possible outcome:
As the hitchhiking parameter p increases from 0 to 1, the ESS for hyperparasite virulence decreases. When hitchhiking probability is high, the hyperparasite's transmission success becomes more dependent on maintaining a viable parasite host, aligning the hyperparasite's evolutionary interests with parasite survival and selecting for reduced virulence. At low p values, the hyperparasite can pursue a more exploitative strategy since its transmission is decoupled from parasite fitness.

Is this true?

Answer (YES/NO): YES